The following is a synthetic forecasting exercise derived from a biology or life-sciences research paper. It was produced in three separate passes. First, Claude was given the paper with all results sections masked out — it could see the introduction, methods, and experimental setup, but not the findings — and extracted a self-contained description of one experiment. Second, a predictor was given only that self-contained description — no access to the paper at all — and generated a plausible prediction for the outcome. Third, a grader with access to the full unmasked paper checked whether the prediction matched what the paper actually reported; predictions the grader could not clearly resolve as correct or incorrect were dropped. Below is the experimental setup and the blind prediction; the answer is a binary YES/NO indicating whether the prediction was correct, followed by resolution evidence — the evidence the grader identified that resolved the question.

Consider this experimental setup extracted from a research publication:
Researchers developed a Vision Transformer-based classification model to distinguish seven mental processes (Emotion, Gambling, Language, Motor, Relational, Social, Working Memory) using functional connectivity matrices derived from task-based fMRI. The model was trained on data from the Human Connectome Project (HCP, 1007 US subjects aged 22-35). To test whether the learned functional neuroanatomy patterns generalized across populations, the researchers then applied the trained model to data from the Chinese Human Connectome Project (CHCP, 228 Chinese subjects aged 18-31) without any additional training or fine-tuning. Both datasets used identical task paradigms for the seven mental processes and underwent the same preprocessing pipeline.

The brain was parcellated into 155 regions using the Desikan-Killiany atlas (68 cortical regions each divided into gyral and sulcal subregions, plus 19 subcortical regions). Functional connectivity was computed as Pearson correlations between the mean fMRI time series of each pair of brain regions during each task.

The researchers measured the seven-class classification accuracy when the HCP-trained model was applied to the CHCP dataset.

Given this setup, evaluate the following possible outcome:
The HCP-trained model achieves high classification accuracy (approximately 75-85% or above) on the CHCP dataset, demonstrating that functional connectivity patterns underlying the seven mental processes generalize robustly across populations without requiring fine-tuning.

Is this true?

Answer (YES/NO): YES